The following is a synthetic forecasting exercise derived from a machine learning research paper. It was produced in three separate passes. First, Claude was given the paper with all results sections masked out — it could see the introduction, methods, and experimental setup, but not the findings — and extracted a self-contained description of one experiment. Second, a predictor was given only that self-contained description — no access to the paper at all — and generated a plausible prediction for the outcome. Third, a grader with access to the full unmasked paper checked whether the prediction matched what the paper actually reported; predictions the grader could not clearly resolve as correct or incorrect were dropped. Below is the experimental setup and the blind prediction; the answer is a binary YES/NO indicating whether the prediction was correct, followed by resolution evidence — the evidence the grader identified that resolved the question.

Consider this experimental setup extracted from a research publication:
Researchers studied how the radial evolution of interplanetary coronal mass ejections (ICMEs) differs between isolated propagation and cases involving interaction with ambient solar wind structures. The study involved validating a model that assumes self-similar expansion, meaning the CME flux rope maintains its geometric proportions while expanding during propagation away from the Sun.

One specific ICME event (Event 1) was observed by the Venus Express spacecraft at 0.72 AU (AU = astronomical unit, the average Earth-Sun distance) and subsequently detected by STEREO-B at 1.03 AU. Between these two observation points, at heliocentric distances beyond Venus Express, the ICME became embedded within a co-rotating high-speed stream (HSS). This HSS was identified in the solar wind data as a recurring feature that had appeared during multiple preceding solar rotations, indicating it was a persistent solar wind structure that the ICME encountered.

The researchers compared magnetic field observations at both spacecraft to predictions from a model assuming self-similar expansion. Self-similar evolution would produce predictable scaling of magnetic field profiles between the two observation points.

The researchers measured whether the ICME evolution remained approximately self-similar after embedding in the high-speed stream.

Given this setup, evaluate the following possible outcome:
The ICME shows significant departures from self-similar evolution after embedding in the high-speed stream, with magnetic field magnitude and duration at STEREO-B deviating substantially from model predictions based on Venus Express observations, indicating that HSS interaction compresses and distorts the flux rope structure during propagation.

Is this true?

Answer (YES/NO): NO